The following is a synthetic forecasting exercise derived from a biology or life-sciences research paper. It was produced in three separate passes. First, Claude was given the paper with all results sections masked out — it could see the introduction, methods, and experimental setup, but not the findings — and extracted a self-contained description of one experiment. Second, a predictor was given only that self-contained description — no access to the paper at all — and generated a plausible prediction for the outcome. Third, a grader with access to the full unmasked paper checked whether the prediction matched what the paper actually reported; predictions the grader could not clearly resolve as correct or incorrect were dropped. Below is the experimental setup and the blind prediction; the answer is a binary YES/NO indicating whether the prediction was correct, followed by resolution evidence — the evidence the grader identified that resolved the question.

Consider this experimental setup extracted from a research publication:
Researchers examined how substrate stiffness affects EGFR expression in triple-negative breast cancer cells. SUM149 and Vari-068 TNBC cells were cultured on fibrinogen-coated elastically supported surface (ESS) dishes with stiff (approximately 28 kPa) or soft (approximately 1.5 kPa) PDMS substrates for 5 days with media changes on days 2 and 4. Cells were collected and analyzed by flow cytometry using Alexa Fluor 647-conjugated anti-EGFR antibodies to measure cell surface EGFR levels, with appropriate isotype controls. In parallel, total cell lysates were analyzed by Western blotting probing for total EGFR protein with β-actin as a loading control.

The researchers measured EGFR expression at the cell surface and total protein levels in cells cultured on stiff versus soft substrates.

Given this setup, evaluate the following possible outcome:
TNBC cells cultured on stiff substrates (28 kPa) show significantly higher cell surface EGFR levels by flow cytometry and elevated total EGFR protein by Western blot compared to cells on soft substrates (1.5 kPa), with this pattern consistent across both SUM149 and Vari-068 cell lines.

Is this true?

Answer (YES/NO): YES